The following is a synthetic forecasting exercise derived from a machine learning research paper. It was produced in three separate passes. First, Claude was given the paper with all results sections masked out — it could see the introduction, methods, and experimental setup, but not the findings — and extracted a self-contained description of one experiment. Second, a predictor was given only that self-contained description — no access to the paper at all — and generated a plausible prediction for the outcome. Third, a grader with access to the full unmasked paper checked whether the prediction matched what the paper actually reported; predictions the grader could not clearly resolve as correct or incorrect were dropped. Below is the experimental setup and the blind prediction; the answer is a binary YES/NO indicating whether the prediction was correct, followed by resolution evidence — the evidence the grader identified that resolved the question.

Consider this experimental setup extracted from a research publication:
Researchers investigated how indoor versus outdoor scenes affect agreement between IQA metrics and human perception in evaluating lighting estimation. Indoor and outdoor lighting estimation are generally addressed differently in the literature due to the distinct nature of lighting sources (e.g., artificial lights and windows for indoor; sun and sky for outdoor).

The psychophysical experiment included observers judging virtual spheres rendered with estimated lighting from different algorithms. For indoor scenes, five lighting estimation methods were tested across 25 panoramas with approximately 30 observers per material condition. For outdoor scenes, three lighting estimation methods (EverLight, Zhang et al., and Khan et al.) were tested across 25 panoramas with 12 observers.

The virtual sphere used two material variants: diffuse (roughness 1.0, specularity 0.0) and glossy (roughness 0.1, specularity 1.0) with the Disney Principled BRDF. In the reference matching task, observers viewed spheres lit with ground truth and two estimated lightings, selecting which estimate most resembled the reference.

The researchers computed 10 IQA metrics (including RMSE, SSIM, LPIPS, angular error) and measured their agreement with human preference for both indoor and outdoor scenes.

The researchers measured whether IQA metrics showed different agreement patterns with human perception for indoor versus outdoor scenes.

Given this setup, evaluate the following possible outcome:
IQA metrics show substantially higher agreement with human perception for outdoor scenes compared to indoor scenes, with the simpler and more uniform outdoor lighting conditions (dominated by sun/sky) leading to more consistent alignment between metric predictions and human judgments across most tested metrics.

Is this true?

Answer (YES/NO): NO